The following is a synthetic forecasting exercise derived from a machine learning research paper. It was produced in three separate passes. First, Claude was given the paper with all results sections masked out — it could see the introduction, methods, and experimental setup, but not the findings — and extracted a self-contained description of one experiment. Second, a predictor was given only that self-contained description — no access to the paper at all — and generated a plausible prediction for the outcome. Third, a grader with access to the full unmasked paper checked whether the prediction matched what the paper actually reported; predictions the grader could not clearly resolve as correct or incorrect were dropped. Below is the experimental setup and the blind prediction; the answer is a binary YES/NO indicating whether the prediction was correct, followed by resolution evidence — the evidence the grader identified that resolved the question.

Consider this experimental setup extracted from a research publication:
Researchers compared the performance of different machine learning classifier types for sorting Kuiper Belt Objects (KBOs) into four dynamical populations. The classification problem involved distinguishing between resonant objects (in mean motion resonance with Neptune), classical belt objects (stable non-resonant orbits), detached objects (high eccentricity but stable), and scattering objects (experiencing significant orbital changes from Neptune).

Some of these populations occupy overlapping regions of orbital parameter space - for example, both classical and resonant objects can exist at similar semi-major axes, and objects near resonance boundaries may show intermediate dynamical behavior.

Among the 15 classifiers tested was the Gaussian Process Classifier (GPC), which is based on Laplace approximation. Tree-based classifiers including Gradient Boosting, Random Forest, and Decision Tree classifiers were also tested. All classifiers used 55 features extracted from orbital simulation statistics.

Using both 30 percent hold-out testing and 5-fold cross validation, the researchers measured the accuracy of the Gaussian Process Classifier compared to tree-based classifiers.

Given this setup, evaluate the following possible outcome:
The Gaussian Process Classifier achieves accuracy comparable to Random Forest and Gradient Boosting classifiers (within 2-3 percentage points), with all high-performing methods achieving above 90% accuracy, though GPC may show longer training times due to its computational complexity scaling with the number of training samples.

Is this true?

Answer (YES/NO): NO